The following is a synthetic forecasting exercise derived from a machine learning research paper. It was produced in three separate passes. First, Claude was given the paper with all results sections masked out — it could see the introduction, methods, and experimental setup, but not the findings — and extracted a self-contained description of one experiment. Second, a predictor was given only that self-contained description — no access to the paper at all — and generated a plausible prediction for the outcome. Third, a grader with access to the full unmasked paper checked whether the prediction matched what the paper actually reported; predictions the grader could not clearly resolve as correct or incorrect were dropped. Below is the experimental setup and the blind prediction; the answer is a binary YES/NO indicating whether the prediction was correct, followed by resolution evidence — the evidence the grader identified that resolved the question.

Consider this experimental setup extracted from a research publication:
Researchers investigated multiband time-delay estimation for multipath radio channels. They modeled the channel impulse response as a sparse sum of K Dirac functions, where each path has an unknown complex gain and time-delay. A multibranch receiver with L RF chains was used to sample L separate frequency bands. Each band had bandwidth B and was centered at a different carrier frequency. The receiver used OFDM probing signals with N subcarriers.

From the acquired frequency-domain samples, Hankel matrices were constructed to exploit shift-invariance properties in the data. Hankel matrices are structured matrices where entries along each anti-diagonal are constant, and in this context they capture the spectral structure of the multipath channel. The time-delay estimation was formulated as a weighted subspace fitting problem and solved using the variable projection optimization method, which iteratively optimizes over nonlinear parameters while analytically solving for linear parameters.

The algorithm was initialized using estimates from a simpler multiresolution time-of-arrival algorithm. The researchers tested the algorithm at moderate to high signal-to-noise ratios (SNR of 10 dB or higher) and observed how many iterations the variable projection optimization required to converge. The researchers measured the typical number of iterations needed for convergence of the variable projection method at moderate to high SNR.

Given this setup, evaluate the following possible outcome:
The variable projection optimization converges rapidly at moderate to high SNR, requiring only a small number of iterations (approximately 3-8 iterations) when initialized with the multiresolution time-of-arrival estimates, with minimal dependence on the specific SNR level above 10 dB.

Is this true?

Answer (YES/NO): NO